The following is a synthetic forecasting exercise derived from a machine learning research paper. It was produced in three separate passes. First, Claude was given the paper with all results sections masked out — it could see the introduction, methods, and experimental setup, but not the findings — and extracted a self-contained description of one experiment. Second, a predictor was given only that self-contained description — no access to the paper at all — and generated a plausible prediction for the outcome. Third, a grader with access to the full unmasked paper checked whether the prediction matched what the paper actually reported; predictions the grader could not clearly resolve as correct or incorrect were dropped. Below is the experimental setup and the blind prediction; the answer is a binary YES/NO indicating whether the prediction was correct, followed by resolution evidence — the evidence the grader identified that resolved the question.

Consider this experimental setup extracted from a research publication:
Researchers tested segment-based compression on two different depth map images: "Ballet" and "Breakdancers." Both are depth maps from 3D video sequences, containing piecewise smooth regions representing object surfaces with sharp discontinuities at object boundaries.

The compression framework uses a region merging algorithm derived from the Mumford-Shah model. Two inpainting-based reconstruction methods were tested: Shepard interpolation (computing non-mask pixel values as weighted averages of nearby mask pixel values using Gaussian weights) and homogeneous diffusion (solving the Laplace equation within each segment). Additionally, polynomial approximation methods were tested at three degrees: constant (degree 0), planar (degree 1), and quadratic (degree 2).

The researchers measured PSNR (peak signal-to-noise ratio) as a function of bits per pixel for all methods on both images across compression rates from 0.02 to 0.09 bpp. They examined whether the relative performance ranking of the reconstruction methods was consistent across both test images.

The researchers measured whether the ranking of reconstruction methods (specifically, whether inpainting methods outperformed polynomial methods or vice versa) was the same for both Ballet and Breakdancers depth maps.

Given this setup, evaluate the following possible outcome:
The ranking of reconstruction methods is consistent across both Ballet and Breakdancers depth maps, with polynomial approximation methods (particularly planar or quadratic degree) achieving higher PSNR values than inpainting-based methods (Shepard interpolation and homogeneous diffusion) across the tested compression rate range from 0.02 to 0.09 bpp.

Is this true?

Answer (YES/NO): NO